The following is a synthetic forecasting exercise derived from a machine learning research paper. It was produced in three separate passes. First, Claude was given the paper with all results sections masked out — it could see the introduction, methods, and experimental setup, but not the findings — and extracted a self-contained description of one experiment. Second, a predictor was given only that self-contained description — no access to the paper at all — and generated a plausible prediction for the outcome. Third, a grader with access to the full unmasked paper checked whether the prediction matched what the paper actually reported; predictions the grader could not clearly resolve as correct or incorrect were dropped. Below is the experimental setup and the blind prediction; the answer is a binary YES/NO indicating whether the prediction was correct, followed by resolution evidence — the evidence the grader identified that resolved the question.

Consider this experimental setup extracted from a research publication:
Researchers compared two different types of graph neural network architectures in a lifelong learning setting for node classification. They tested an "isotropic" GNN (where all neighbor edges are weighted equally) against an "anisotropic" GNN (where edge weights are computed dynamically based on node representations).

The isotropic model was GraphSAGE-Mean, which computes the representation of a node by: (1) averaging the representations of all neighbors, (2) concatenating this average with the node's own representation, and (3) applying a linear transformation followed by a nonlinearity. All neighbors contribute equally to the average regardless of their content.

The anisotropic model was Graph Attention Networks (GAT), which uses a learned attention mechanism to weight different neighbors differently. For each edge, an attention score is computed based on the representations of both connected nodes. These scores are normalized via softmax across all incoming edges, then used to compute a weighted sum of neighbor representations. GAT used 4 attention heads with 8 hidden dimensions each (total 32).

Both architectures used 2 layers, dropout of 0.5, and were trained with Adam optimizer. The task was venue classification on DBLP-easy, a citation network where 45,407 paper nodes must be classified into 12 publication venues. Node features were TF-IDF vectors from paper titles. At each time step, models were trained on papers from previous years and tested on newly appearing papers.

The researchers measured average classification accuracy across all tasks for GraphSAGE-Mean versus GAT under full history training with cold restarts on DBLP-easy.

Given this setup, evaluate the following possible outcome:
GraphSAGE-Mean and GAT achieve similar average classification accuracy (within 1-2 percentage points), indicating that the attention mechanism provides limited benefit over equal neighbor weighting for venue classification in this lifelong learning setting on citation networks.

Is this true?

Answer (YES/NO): YES